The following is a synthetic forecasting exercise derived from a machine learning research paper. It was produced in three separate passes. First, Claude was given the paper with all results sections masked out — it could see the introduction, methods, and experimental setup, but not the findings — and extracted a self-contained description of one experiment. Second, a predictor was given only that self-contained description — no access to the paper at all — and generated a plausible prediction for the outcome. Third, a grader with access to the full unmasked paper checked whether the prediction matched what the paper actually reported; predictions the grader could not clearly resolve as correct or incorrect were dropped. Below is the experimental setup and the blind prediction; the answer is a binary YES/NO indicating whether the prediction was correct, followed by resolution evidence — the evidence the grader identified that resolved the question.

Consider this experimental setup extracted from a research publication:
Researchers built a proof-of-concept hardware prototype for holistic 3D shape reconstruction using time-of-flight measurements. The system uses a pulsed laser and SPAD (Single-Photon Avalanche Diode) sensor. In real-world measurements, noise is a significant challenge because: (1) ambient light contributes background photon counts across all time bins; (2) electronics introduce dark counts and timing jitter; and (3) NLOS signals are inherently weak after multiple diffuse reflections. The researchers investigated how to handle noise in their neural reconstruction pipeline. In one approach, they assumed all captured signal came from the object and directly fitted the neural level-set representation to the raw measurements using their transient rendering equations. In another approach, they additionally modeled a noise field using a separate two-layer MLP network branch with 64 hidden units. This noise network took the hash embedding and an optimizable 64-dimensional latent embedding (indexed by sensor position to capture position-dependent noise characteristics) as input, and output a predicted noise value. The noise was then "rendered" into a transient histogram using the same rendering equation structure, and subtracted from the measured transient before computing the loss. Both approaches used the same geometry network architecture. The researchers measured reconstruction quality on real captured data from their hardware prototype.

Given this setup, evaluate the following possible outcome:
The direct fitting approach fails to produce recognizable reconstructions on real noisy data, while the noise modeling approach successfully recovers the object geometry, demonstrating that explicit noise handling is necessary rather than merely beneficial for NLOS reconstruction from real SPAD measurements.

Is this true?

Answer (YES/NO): NO